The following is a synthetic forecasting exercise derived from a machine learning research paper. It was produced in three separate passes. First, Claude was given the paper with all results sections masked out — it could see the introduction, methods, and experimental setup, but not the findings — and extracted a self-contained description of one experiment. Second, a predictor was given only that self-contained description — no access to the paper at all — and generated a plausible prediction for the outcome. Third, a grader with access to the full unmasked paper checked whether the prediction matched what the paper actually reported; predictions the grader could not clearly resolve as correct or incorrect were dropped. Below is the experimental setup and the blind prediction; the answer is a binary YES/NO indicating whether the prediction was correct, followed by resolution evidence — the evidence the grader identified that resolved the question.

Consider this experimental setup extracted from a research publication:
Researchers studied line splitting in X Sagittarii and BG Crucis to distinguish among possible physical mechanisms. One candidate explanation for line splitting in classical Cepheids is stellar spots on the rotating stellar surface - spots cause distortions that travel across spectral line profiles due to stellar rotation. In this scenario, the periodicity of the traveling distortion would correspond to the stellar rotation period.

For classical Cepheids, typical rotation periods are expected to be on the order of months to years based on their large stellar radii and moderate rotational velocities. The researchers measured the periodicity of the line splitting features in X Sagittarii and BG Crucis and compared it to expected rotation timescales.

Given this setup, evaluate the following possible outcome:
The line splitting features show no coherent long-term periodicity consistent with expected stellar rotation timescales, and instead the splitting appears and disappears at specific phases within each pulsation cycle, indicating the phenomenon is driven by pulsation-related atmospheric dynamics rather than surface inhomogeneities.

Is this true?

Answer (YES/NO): NO